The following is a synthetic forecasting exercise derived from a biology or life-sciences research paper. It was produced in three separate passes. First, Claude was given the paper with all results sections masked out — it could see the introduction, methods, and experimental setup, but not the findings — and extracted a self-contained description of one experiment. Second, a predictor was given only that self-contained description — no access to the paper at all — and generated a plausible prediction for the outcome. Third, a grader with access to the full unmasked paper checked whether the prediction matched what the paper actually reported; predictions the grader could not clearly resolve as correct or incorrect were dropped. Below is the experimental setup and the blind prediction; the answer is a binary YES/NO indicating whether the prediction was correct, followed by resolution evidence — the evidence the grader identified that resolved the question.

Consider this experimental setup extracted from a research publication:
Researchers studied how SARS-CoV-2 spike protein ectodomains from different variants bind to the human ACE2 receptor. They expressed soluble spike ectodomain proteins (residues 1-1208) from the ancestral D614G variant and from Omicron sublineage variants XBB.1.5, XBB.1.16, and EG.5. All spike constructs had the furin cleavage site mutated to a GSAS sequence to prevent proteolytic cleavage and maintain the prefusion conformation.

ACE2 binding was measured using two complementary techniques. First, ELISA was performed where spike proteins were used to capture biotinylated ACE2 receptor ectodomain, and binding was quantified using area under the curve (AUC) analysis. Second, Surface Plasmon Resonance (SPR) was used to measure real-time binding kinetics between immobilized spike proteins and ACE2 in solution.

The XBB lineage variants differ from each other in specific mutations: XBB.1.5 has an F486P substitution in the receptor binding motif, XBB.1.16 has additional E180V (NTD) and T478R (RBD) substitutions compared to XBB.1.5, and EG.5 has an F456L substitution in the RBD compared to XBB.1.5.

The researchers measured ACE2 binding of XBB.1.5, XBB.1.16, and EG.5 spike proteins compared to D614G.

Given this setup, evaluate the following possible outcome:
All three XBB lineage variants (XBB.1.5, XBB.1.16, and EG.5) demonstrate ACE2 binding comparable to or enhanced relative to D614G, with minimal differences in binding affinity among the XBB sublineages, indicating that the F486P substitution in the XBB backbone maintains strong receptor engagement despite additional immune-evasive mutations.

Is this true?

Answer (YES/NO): NO